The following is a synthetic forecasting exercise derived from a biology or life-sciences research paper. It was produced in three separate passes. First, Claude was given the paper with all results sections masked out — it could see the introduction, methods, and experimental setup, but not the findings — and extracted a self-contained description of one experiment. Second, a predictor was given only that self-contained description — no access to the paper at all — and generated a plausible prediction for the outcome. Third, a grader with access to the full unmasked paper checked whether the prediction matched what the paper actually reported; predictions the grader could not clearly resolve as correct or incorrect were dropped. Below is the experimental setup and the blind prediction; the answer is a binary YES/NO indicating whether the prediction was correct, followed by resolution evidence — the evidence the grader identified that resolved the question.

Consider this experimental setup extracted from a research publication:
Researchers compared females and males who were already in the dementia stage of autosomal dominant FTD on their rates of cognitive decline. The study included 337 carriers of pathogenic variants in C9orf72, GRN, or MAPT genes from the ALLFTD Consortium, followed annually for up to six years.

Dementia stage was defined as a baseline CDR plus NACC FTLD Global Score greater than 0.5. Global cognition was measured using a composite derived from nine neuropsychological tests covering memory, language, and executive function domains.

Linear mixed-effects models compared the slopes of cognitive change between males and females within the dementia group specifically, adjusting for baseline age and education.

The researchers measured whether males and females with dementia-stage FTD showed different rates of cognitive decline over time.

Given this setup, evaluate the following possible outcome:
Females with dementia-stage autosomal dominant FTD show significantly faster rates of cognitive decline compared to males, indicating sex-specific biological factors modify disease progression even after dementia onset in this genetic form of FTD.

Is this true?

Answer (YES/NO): YES